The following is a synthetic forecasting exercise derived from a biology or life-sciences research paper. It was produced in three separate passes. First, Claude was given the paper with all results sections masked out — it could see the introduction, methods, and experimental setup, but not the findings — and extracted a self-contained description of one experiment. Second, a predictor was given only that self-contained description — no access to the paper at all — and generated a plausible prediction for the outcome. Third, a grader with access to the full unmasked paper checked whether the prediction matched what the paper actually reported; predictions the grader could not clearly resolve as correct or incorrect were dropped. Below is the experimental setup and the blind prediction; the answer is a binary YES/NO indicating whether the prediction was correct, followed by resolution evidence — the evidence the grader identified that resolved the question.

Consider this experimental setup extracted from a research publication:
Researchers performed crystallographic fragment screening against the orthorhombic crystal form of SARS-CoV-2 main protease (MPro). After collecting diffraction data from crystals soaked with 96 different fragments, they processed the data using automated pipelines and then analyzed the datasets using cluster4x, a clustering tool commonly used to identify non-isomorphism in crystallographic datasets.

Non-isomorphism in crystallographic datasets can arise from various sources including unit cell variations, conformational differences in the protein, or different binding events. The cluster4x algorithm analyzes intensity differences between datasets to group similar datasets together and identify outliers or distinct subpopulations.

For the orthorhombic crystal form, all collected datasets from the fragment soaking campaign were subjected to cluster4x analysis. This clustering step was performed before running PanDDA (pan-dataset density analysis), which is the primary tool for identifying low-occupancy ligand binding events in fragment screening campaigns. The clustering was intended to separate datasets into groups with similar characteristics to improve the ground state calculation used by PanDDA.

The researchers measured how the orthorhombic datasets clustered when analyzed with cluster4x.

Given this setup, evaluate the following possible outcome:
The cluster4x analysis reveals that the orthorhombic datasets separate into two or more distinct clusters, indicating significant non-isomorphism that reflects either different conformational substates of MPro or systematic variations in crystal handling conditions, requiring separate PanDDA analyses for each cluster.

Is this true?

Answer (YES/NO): YES